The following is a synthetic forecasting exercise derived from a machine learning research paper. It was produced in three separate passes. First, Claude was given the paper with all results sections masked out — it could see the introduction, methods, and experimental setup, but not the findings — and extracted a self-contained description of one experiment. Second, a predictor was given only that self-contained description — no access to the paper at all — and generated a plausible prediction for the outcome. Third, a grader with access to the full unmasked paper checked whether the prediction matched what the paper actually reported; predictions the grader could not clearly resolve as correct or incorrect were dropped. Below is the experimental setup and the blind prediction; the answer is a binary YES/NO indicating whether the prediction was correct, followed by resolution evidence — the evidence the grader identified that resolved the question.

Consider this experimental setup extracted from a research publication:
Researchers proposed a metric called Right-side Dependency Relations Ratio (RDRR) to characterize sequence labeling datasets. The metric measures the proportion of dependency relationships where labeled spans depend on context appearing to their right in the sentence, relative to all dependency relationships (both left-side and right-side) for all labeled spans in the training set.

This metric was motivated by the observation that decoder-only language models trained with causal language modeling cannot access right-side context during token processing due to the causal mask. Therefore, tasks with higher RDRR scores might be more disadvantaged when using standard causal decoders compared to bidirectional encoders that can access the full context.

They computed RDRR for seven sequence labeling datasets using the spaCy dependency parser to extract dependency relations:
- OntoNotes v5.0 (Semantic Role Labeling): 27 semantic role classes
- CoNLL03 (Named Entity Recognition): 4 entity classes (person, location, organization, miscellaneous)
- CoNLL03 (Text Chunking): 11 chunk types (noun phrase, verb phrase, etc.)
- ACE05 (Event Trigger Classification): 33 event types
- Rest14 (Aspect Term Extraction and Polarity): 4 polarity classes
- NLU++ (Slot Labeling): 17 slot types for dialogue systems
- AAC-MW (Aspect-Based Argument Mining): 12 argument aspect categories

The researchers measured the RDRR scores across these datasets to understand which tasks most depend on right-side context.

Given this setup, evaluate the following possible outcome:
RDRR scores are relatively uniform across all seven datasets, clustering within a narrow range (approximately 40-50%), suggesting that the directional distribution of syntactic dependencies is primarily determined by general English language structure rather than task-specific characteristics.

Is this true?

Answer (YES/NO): NO